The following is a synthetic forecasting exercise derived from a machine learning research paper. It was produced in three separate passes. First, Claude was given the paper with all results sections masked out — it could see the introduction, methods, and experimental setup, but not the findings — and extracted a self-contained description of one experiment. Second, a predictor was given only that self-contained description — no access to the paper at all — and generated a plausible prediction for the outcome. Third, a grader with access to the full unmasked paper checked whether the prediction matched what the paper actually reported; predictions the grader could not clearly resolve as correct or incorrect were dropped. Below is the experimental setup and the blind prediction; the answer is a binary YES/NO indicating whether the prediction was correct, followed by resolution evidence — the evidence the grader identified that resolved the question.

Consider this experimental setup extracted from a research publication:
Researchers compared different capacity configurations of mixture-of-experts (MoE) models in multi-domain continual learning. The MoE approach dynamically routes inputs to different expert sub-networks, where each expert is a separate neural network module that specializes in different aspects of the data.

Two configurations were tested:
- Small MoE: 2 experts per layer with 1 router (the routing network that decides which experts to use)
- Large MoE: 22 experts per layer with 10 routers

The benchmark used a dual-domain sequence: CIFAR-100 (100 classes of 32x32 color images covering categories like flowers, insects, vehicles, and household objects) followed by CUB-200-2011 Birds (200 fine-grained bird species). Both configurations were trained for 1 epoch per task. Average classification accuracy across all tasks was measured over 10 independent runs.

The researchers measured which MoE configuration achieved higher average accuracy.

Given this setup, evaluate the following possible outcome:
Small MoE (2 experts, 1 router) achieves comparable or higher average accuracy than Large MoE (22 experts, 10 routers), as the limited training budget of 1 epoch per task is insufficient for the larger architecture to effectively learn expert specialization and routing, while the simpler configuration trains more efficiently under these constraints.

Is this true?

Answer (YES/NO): YES